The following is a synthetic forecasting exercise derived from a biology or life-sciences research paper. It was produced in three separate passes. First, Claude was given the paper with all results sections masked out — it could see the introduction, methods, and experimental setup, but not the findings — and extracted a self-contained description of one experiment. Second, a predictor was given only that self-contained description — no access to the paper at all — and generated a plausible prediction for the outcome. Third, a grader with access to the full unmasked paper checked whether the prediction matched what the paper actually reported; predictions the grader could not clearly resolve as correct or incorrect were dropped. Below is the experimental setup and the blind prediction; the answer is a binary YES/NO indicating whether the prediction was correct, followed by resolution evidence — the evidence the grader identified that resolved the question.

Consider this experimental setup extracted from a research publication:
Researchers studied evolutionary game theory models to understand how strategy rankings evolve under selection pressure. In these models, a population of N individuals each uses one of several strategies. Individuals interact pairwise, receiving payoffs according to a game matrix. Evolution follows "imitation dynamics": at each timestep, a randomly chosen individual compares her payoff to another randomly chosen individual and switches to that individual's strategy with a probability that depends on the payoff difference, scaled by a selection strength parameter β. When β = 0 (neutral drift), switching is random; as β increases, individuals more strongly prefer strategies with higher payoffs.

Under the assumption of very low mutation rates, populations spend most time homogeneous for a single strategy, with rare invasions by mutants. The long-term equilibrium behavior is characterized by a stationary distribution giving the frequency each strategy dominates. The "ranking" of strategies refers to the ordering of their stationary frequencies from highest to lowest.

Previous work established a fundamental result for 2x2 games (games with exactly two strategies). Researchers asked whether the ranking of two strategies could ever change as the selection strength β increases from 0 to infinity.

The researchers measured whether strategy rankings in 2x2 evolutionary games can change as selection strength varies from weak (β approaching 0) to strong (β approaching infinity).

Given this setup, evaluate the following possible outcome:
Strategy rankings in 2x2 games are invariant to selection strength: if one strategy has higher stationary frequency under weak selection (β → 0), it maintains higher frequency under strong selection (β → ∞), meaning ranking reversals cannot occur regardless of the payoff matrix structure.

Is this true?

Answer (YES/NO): YES